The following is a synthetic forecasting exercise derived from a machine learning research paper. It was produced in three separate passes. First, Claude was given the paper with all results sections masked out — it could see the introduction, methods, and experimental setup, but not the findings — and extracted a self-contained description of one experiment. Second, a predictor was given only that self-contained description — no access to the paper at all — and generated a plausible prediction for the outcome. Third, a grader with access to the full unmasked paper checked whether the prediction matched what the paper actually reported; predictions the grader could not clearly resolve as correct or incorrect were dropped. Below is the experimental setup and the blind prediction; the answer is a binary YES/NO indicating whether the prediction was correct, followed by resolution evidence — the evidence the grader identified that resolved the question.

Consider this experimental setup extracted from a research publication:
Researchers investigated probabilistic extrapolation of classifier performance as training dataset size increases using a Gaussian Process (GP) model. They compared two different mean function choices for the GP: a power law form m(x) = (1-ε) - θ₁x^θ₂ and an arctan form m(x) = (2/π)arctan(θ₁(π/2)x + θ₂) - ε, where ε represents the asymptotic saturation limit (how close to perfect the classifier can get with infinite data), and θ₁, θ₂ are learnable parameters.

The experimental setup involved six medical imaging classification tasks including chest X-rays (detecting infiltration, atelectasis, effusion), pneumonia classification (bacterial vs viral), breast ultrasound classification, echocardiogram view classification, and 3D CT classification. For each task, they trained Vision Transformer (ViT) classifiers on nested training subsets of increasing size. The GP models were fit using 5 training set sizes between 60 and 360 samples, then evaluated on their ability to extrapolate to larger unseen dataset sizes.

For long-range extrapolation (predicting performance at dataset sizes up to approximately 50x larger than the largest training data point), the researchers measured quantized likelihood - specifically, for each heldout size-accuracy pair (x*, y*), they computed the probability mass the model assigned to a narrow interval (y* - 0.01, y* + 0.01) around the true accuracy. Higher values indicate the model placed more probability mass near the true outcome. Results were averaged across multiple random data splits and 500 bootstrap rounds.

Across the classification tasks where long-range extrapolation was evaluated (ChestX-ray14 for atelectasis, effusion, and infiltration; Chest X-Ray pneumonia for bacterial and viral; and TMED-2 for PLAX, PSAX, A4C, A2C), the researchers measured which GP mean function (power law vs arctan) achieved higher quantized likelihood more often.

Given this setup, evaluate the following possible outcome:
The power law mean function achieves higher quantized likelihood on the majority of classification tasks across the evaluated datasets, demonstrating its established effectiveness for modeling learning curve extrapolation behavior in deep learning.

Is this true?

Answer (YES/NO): YES